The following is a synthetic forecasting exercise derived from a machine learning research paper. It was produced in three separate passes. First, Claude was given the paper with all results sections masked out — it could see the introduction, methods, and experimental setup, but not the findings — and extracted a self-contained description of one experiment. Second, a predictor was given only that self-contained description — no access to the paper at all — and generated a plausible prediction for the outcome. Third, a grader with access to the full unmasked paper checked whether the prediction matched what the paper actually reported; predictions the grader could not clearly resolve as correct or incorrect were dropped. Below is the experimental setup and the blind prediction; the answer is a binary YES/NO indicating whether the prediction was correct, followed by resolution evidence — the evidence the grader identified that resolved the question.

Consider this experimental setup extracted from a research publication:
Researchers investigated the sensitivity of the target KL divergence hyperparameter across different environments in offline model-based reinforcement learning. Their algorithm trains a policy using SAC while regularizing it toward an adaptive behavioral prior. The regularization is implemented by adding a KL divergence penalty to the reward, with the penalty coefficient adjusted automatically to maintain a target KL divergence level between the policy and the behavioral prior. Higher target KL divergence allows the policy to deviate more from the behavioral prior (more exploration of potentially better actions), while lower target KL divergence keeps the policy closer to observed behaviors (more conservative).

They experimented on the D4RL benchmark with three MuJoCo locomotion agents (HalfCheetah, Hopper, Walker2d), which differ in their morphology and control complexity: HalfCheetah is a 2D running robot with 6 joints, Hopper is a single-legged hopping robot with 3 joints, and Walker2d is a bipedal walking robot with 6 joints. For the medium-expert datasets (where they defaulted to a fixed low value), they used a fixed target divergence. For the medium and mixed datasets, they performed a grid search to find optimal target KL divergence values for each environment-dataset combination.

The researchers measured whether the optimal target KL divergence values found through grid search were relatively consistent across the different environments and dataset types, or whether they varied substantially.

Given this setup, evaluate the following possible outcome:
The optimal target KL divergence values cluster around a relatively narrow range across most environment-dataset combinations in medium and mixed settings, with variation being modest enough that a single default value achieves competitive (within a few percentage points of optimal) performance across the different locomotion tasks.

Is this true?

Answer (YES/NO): NO